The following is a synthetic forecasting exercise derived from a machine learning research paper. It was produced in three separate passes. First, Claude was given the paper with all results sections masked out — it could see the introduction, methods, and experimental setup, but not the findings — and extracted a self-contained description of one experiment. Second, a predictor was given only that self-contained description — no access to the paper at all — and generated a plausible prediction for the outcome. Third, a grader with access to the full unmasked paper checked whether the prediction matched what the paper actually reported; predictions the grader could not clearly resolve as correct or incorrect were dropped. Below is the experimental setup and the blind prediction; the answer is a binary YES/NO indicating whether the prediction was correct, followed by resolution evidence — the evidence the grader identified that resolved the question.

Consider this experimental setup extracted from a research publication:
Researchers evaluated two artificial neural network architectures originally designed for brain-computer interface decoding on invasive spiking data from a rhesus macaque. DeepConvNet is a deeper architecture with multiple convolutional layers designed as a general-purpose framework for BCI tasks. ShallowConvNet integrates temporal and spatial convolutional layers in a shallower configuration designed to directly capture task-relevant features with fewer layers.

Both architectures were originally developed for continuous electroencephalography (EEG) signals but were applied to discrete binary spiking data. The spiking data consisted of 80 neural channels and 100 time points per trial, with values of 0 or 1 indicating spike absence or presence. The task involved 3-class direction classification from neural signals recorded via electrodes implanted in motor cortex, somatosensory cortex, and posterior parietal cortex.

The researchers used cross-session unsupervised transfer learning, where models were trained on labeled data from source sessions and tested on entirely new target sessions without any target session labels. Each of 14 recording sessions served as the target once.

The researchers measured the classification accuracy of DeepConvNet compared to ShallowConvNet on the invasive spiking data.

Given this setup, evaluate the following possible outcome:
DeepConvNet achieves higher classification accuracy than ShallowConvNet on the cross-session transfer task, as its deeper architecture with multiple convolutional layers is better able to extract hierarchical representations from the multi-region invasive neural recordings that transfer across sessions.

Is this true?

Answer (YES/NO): NO